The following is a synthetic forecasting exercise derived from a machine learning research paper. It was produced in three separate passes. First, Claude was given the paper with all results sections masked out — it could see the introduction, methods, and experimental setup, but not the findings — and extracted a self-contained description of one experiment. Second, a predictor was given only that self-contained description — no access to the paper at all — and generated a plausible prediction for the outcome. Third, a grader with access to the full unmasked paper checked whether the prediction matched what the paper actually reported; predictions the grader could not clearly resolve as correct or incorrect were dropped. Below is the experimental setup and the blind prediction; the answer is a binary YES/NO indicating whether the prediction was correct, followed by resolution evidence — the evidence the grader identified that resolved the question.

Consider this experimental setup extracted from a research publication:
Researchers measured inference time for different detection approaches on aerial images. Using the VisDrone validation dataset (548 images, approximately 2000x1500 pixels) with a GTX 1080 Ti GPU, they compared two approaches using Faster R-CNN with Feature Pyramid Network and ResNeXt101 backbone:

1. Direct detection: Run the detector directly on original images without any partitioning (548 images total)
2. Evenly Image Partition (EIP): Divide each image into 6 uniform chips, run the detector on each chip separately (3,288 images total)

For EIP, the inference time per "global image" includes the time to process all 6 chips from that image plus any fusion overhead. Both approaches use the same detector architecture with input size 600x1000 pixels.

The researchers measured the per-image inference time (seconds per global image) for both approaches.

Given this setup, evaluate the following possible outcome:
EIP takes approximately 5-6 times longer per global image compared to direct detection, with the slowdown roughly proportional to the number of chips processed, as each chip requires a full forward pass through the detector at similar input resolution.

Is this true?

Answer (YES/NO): YES